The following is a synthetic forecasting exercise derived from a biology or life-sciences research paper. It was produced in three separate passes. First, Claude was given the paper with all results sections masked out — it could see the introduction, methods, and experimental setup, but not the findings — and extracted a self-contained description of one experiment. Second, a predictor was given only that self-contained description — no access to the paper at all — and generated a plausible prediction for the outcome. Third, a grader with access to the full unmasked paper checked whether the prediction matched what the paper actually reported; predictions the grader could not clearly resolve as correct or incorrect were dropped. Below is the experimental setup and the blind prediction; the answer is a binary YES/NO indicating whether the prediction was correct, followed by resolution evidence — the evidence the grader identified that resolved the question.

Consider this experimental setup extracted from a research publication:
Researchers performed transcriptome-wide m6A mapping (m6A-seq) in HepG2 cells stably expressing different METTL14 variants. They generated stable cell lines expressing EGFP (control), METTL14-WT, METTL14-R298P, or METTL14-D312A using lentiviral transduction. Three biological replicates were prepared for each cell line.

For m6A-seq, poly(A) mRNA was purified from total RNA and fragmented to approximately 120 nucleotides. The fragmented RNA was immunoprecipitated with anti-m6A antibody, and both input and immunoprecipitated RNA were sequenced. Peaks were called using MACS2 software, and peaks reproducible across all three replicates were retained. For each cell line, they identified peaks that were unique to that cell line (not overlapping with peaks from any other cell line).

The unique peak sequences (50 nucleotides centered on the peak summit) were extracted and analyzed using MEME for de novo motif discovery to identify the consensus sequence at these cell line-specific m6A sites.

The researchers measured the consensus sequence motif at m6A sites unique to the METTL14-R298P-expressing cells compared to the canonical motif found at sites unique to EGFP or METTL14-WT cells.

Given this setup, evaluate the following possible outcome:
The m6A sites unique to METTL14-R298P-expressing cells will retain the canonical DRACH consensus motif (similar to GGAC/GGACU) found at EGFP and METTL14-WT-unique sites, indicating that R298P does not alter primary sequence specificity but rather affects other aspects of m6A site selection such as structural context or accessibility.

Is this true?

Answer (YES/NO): NO